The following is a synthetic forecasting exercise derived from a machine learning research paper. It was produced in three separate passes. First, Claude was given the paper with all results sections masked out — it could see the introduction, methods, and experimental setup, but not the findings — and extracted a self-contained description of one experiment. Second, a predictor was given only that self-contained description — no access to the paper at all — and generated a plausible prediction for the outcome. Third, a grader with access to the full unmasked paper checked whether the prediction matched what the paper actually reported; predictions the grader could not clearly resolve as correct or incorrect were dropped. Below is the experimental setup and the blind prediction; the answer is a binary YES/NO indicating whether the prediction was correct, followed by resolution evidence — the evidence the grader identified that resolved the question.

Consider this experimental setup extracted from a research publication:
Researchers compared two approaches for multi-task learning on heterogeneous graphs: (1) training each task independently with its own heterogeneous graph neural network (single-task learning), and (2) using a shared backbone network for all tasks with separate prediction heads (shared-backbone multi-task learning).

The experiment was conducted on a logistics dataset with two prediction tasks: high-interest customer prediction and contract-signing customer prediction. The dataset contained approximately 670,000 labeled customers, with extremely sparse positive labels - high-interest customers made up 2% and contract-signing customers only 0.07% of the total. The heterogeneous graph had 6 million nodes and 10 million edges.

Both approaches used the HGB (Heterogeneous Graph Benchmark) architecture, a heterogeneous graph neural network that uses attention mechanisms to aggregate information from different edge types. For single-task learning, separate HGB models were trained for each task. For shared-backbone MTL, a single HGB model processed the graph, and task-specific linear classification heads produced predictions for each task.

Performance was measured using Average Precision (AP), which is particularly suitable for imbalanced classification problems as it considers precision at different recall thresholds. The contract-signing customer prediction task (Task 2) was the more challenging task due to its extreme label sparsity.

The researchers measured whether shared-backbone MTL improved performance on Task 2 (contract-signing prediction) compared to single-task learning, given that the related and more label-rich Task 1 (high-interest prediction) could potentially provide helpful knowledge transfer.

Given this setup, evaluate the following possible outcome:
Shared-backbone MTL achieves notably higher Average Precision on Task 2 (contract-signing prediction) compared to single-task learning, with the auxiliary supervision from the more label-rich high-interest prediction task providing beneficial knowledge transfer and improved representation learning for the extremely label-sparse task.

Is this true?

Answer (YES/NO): NO